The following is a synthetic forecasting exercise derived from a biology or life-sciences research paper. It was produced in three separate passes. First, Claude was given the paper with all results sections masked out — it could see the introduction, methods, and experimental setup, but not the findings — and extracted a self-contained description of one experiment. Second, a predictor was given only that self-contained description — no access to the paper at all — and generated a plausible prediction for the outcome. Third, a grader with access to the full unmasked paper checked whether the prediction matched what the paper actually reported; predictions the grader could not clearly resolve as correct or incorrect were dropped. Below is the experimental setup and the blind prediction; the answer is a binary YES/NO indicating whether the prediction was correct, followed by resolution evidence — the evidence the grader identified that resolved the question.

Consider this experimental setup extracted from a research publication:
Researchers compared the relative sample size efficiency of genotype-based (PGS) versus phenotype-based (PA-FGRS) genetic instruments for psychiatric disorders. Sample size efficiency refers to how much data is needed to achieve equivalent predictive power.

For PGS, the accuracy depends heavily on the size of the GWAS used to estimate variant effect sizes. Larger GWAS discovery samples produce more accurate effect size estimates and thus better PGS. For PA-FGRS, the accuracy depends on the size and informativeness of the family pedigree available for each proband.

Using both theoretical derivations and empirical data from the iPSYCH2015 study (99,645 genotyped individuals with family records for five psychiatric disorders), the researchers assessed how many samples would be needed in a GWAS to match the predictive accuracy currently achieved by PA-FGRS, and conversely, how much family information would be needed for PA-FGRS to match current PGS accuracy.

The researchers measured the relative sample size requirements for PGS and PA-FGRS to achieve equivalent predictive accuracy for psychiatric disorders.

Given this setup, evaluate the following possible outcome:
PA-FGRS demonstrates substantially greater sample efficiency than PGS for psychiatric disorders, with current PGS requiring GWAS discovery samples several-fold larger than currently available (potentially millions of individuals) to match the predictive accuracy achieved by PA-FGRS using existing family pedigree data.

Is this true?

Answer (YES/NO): NO